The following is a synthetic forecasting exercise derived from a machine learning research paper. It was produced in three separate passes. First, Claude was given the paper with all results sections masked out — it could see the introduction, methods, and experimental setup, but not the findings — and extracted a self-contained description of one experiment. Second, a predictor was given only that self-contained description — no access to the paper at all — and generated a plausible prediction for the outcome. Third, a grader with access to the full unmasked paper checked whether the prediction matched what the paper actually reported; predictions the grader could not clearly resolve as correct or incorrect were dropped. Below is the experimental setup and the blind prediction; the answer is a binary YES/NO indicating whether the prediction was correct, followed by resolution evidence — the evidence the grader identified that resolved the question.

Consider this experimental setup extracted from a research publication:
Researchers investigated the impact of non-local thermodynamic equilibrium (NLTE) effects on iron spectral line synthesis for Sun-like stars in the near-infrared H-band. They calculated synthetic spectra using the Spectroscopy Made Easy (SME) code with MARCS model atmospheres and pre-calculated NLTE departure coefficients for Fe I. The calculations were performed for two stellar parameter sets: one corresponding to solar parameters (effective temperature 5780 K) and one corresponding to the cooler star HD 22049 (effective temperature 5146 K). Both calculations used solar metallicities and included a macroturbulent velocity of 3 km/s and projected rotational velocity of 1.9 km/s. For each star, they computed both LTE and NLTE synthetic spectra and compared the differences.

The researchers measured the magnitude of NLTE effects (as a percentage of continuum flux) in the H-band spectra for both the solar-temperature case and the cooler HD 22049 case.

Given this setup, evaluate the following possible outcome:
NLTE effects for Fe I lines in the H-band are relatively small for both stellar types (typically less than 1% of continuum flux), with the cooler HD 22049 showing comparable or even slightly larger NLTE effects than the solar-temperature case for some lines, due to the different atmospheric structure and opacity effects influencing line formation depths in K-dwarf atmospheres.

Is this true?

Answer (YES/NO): NO